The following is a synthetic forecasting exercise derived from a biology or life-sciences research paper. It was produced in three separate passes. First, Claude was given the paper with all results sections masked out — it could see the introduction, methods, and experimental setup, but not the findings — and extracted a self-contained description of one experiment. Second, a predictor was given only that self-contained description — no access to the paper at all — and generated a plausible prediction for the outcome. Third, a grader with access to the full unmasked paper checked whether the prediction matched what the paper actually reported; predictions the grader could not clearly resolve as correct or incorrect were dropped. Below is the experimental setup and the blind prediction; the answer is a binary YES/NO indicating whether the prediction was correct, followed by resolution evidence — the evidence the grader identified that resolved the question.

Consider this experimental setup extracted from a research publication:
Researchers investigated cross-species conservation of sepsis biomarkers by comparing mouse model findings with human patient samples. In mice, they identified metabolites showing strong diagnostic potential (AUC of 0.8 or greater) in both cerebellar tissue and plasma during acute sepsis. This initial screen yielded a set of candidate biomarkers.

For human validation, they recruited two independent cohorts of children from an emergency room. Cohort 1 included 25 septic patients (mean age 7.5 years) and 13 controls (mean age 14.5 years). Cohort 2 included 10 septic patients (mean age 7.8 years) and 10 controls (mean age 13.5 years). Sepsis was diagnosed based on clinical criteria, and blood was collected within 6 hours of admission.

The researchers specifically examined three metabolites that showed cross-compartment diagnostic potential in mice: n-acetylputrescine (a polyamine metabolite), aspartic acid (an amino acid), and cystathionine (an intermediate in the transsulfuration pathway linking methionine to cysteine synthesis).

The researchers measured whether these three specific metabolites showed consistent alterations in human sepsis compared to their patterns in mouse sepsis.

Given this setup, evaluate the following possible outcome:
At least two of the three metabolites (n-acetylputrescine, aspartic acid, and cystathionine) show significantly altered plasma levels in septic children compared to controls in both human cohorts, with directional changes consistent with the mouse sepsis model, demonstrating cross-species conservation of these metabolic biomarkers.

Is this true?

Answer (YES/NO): NO